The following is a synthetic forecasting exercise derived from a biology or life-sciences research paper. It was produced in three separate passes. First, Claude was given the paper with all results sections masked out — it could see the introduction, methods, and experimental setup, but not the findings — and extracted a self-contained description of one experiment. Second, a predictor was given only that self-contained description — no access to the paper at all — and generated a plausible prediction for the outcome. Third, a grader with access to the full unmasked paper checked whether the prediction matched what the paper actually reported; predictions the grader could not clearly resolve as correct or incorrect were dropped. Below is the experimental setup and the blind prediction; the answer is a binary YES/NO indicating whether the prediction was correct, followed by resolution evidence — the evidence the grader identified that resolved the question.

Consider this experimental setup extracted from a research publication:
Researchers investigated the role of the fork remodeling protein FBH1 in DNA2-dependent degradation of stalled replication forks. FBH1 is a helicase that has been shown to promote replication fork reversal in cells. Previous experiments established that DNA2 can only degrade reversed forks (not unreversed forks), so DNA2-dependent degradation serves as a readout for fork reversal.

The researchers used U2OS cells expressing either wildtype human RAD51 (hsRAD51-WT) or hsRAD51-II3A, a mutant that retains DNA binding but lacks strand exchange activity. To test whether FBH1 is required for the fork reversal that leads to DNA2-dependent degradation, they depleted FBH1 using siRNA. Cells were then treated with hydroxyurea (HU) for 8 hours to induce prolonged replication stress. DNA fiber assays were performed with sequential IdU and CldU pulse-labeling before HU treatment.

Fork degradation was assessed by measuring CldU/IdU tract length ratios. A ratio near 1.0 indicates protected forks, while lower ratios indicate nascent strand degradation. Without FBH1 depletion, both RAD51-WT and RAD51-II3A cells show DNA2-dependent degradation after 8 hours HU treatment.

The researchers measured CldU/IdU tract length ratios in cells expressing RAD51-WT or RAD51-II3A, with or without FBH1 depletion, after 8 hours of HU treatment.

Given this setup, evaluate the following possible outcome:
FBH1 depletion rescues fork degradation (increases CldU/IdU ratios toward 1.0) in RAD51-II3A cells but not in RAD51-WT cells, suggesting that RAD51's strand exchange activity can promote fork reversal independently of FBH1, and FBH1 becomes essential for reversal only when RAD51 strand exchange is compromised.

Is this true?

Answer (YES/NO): NO